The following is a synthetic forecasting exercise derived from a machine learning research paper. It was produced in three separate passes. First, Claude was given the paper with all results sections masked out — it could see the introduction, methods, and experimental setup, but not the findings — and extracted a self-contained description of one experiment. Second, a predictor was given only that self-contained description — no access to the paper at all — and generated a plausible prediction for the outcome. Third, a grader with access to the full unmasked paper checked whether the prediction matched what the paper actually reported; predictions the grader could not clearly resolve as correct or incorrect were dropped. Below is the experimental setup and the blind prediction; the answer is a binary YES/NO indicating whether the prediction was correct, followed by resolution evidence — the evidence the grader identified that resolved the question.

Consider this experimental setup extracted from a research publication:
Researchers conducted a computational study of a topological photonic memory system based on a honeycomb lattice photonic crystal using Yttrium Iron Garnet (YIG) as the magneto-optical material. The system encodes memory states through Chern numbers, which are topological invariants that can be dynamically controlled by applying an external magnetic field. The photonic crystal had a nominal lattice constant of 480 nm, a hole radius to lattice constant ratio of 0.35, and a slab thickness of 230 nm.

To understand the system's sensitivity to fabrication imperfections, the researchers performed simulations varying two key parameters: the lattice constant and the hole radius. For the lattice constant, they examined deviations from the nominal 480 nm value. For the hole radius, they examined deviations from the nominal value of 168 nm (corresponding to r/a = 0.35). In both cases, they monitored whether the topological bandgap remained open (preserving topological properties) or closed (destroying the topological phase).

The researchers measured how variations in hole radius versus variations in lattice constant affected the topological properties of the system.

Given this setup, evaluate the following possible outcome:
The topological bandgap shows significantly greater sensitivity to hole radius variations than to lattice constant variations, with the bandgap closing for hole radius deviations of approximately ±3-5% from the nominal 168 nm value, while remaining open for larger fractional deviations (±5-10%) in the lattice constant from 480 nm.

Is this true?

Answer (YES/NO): NO